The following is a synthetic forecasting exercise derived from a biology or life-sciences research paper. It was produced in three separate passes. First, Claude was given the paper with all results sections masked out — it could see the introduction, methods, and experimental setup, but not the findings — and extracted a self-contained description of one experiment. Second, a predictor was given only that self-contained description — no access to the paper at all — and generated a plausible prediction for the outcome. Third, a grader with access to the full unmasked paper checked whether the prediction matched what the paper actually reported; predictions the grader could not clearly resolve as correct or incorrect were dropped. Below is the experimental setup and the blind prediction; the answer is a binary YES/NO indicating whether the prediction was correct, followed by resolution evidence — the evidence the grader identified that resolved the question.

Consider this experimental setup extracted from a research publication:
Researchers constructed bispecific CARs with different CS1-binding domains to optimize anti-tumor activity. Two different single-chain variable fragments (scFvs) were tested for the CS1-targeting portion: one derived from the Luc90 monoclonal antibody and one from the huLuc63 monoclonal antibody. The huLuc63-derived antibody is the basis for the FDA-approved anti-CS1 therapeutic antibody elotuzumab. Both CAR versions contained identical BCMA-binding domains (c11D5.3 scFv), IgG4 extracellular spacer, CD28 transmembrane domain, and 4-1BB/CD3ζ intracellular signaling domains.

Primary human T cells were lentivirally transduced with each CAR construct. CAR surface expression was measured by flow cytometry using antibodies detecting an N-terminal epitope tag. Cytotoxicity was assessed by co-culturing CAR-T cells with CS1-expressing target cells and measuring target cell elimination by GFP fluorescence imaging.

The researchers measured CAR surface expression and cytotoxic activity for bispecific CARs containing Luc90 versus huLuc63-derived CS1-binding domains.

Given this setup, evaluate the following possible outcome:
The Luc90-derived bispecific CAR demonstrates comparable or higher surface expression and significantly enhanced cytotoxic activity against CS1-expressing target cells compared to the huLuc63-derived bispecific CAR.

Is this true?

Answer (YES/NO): NO